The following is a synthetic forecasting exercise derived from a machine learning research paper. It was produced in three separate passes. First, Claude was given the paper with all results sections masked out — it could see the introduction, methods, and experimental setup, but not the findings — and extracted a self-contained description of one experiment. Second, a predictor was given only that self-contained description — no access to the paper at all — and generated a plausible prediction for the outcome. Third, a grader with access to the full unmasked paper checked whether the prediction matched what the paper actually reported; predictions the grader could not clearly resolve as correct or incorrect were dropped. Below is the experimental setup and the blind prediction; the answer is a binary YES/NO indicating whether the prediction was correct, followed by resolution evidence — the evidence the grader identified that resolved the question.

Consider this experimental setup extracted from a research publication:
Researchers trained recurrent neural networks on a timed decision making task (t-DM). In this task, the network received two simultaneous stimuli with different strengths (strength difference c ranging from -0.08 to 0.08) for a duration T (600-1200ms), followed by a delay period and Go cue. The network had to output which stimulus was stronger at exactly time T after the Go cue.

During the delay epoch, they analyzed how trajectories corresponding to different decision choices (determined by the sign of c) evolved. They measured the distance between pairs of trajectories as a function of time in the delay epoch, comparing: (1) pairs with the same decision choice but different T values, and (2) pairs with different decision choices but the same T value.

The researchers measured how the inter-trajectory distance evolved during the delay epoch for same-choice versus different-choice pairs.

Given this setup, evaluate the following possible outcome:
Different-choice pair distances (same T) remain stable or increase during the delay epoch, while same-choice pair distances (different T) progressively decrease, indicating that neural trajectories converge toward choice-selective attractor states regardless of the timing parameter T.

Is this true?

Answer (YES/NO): YES